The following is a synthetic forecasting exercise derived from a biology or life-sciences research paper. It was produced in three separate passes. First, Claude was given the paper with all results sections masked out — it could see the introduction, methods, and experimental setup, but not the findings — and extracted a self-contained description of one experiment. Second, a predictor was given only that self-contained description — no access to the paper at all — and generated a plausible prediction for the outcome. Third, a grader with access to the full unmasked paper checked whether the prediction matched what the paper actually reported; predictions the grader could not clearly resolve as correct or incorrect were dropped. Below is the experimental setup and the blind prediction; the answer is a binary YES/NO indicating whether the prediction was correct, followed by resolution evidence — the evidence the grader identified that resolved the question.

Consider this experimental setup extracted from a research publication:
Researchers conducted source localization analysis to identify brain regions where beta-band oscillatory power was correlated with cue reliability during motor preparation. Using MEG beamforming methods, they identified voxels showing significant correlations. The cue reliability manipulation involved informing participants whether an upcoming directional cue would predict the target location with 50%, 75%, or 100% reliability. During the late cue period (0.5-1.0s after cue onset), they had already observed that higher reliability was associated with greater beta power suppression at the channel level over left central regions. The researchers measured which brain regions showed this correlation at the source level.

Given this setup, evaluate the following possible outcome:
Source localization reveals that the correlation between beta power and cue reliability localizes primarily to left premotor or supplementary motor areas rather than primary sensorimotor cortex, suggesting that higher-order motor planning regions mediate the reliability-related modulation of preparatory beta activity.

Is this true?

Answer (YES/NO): NO